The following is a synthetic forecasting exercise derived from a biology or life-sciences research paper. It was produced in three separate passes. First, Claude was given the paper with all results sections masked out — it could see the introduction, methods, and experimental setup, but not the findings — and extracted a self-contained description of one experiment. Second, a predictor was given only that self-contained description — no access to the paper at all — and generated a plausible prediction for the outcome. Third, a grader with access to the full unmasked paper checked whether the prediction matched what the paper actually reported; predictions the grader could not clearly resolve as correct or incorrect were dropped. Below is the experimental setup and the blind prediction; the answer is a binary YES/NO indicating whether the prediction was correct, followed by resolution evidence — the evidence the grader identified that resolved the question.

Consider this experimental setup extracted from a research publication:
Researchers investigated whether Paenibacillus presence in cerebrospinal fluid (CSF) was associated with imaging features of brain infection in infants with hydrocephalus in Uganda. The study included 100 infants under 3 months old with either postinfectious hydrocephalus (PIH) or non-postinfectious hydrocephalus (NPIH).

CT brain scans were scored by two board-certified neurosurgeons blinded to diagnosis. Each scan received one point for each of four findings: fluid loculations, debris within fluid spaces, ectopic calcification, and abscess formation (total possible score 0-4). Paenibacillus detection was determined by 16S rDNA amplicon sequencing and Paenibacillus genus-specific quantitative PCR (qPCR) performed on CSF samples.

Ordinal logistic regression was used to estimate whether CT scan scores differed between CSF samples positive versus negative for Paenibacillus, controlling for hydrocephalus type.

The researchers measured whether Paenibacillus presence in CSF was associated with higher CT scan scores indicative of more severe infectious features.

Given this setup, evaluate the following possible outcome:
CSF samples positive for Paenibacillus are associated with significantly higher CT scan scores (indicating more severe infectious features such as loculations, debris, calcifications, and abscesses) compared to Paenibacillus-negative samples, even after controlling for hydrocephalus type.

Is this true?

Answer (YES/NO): YES